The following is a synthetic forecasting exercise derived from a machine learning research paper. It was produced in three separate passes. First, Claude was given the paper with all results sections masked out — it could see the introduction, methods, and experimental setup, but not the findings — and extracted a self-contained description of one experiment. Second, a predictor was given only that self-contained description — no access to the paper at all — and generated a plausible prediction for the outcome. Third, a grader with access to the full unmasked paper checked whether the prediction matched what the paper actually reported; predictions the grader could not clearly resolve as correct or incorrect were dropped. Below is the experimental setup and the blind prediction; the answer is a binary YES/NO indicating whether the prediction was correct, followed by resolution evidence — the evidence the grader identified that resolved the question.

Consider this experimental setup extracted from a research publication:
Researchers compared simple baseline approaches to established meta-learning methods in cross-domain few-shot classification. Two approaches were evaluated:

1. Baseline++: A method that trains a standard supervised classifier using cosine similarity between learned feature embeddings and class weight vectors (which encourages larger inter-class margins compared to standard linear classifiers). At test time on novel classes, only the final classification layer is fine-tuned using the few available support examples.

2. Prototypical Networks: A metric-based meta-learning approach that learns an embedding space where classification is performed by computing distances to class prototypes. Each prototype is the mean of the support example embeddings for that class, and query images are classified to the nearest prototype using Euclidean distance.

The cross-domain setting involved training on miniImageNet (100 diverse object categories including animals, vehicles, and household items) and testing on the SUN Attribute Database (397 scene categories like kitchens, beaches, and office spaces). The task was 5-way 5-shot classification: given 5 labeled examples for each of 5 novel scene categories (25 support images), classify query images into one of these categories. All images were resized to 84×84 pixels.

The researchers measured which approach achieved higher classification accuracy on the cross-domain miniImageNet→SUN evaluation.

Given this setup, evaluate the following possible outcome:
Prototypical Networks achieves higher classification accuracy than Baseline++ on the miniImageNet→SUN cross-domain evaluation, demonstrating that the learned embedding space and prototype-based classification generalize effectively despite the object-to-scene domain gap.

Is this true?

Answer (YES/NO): YES